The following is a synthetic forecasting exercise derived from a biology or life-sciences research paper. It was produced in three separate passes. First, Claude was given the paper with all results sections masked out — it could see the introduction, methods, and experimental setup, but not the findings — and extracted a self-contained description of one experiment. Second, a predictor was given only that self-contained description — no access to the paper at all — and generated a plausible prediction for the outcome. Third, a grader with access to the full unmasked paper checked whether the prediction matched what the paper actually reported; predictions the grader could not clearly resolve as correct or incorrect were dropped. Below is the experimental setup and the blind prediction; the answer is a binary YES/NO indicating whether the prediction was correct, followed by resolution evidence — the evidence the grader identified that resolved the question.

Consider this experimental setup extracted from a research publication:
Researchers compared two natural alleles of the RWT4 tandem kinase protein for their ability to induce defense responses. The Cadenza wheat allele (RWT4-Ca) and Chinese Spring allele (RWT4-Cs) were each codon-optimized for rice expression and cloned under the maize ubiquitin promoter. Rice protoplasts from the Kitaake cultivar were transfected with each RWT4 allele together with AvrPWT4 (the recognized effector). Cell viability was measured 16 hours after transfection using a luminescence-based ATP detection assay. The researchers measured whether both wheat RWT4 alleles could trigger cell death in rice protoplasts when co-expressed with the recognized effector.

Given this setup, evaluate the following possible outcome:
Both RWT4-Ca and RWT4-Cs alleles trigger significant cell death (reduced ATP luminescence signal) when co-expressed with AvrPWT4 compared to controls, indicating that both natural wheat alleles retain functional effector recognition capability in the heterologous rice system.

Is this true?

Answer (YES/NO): NO